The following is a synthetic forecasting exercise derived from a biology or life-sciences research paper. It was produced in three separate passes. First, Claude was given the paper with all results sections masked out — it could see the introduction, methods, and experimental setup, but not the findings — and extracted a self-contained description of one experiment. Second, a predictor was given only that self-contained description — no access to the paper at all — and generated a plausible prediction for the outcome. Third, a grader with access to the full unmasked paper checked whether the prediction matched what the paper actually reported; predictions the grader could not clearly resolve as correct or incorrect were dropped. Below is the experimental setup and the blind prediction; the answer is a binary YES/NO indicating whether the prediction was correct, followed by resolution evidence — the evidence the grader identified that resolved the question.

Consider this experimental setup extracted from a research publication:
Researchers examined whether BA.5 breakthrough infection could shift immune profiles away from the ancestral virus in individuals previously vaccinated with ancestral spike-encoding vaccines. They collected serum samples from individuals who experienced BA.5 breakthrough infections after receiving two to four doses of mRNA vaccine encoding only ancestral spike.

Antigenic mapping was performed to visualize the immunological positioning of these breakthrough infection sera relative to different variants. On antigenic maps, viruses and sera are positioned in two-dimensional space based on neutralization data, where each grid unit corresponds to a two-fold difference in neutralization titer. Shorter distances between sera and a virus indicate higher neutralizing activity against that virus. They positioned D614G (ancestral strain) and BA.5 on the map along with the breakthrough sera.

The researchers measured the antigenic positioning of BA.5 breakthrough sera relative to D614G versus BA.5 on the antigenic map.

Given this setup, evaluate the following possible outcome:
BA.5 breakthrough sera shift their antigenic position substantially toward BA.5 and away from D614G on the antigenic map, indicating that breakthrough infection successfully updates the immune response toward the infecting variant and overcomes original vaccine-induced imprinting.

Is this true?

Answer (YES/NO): YES